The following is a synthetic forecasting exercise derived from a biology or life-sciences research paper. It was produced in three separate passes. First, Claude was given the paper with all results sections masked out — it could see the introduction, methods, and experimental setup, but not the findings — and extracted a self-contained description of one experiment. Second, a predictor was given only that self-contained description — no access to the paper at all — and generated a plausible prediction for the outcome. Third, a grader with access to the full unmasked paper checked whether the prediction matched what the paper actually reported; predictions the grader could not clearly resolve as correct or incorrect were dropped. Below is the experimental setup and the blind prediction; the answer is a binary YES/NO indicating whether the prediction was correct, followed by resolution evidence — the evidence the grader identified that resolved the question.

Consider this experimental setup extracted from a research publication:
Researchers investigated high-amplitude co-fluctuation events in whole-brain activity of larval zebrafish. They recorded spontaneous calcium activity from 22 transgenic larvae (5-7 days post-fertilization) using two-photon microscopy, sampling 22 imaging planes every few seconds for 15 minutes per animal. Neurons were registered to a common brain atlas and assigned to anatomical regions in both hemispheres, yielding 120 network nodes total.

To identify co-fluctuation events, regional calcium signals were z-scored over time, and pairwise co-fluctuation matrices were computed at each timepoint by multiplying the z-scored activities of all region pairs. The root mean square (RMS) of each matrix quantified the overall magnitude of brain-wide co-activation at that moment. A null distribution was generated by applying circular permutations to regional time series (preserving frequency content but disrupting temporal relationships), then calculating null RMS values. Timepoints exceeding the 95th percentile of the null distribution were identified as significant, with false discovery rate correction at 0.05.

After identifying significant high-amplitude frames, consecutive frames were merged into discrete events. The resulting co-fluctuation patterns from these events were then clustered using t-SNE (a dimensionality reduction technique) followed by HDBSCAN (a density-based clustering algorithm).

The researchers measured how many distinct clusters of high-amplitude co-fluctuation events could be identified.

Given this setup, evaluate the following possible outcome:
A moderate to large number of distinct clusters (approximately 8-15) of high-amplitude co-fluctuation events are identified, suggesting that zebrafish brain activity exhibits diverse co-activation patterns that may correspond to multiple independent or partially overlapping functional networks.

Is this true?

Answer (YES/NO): NO